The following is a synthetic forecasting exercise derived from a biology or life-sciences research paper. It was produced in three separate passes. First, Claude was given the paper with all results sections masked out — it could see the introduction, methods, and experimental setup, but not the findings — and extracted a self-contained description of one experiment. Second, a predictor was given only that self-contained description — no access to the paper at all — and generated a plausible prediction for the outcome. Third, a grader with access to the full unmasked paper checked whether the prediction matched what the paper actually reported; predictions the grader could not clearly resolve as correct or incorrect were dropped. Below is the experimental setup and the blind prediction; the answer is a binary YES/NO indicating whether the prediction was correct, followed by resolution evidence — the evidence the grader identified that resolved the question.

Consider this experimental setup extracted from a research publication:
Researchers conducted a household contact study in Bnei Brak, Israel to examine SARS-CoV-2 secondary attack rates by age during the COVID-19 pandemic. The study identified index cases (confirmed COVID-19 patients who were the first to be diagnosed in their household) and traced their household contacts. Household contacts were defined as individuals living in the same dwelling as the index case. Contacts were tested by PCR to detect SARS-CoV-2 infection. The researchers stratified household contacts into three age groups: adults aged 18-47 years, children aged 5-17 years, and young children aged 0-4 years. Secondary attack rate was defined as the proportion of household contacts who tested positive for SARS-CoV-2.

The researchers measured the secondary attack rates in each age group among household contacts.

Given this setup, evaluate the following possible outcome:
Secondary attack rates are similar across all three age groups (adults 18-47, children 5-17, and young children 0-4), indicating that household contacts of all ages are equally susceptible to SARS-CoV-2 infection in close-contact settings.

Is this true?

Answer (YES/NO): NO